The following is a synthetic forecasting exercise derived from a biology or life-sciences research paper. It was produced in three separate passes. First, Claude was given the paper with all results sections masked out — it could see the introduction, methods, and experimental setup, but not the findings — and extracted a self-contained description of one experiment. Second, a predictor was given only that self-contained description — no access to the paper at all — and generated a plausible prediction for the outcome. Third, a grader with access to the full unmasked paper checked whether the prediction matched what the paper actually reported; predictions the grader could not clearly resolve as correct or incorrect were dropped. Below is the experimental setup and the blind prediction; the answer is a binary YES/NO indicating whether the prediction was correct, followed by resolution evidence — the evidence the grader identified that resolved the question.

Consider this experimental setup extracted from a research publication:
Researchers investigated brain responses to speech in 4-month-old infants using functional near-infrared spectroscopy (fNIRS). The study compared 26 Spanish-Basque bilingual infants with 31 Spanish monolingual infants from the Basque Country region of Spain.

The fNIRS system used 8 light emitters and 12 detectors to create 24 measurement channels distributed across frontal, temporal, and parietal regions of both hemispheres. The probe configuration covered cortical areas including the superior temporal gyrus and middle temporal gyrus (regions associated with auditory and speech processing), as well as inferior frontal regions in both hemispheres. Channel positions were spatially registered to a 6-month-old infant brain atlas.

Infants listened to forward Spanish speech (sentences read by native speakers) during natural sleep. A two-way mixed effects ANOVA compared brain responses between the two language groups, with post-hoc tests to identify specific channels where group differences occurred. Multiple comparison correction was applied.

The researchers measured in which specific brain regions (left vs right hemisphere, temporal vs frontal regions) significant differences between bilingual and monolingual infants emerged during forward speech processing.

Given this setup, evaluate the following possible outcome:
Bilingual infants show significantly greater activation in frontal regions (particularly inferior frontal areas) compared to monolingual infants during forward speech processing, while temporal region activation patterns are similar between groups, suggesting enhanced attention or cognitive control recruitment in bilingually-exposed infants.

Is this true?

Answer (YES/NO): NO